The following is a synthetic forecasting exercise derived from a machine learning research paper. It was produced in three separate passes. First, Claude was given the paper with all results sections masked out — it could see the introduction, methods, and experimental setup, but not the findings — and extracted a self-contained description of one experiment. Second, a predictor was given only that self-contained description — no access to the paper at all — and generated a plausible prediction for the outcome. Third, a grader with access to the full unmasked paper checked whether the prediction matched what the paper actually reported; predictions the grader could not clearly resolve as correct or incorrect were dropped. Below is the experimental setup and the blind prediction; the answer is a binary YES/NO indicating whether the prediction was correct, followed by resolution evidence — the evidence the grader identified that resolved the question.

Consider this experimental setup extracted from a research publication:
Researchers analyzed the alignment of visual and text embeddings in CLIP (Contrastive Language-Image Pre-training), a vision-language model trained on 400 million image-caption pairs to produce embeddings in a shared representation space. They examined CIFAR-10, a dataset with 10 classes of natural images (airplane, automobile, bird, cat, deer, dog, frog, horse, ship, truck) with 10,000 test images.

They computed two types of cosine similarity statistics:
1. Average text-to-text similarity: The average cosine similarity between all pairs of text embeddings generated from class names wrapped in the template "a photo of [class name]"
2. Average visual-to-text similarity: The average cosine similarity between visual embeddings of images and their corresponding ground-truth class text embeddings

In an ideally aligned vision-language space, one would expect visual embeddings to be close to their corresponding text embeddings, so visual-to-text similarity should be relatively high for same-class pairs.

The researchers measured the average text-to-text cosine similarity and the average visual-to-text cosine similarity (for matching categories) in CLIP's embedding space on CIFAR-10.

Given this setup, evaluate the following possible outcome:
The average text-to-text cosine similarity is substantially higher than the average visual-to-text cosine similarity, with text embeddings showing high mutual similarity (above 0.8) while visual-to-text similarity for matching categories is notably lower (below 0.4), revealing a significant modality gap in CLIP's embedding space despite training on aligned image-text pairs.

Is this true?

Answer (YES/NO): YES